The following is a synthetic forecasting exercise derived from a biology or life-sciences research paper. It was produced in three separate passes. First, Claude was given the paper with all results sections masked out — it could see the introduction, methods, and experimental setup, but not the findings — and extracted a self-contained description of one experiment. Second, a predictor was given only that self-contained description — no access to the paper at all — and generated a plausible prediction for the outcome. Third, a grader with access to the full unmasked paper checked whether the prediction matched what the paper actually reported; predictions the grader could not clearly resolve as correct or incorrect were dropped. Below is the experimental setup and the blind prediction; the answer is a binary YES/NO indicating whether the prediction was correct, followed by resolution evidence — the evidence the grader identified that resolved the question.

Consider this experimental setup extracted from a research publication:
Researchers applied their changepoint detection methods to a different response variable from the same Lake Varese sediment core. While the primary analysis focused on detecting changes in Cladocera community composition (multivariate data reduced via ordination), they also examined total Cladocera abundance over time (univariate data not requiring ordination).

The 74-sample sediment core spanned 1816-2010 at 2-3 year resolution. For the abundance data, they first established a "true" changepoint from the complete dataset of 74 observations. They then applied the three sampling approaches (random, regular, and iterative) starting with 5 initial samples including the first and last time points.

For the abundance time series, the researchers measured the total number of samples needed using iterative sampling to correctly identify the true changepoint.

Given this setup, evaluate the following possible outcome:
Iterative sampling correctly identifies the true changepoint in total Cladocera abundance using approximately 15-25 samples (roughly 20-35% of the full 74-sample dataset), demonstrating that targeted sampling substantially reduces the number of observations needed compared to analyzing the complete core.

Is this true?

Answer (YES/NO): NO